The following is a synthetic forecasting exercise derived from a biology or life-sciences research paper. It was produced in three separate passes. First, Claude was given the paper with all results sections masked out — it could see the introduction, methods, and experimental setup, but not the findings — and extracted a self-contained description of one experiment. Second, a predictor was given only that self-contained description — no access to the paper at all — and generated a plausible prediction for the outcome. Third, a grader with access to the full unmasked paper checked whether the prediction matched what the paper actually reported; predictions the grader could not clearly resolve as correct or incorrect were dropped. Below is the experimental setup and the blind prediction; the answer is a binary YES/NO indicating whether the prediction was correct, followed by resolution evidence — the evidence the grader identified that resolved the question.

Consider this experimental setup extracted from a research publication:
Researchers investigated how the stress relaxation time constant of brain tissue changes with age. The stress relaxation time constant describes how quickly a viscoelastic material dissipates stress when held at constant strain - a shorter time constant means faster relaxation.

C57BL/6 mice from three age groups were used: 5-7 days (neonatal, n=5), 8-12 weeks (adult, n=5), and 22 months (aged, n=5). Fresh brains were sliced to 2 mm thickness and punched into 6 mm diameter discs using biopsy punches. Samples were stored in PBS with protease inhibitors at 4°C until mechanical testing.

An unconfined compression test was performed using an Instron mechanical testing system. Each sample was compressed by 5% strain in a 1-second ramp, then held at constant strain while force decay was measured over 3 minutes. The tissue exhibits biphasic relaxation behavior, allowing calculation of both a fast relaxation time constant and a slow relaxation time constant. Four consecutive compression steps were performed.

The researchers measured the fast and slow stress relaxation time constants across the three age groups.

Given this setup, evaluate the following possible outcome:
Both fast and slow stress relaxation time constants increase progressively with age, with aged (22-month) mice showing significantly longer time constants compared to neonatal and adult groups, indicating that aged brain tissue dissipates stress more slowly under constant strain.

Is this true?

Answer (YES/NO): NO